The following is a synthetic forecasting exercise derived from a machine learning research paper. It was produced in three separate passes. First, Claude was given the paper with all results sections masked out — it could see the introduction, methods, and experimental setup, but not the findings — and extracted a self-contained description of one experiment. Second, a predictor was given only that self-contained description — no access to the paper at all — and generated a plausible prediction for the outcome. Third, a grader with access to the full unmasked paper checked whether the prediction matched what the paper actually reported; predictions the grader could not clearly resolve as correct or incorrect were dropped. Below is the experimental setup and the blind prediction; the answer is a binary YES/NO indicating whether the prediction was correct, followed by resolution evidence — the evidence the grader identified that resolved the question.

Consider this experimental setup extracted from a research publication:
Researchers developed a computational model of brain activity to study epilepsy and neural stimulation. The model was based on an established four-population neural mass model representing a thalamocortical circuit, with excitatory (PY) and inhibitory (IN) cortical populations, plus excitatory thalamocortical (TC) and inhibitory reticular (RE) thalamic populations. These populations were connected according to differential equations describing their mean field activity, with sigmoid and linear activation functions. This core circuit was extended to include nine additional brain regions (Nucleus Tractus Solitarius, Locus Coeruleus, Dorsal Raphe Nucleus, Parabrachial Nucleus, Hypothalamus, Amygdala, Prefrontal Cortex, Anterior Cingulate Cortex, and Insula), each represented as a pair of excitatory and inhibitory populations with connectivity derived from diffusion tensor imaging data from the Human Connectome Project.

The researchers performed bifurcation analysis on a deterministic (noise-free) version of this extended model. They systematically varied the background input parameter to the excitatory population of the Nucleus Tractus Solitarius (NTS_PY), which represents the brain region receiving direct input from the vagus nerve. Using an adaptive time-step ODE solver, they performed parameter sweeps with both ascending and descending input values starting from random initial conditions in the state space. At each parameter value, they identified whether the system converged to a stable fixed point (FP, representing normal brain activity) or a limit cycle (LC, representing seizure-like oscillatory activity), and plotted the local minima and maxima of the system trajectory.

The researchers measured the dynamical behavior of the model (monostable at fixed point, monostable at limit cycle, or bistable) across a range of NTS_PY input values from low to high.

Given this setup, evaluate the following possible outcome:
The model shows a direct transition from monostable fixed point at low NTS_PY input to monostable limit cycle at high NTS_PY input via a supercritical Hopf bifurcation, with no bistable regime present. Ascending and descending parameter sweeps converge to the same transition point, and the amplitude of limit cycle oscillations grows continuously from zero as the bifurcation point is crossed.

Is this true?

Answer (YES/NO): NO